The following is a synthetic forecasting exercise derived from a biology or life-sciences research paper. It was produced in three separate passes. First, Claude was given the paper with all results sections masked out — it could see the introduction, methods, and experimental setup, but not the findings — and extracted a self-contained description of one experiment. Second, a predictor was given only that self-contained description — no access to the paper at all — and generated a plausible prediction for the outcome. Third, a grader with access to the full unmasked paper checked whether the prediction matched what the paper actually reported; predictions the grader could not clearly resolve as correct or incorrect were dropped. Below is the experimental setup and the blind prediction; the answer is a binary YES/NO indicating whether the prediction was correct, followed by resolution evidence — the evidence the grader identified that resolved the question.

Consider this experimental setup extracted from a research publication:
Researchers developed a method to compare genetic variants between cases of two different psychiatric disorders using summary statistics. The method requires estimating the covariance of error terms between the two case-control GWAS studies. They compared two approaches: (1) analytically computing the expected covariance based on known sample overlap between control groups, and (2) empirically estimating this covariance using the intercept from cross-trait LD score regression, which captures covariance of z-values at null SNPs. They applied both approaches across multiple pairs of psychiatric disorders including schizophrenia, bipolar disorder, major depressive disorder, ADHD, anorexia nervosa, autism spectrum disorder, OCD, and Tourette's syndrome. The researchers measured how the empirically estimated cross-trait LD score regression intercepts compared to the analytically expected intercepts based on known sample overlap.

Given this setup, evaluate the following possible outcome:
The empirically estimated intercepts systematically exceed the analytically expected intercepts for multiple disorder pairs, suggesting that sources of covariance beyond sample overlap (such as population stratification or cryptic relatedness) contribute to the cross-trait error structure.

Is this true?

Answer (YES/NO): YES